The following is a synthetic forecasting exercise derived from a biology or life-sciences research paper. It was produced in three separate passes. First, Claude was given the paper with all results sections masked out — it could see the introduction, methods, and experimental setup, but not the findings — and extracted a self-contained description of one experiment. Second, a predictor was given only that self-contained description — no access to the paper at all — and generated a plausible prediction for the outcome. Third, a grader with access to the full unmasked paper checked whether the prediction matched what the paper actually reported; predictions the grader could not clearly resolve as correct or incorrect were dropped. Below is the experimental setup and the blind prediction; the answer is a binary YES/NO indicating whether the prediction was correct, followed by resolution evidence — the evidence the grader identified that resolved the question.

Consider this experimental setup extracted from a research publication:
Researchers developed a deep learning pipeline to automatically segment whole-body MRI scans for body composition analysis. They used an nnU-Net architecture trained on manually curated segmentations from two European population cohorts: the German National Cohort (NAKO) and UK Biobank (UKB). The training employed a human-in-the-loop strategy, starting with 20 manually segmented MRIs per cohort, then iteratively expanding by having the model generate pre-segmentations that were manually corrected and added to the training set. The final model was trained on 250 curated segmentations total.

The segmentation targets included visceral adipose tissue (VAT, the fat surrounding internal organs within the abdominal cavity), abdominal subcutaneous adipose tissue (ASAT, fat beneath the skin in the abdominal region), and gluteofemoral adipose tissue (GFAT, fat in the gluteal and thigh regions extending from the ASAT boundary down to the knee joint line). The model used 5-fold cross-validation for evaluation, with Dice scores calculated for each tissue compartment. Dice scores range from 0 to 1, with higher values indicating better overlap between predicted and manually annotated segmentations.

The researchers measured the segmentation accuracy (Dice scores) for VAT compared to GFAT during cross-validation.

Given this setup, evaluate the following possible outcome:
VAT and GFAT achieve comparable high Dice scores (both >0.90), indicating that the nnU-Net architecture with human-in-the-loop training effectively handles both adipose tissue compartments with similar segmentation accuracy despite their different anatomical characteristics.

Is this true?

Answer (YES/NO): NO